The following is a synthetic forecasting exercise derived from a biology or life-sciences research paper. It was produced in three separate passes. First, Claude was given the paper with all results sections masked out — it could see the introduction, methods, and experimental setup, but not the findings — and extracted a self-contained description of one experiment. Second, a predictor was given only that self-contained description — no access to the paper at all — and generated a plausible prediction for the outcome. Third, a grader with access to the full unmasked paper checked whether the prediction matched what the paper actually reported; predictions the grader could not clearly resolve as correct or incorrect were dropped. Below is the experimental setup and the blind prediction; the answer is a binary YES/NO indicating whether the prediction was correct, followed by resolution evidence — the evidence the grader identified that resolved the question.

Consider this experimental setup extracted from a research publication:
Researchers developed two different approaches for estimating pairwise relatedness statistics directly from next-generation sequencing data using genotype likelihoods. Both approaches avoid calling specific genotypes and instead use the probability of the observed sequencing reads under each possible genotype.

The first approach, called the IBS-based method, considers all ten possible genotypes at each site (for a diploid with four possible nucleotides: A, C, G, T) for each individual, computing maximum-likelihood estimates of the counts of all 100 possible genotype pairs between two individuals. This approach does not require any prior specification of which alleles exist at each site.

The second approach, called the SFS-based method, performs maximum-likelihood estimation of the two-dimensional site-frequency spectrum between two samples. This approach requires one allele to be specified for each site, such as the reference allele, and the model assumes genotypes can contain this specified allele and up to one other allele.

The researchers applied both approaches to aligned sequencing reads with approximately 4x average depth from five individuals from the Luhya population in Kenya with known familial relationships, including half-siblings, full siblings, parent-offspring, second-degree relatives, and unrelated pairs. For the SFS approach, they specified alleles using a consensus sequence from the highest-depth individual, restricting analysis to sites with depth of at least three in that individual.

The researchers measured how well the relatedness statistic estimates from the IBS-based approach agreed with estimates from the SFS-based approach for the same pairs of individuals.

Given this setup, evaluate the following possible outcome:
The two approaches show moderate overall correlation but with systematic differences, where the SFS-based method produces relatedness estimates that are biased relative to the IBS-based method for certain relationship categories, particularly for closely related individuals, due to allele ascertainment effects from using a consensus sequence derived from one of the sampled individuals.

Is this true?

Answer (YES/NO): NO